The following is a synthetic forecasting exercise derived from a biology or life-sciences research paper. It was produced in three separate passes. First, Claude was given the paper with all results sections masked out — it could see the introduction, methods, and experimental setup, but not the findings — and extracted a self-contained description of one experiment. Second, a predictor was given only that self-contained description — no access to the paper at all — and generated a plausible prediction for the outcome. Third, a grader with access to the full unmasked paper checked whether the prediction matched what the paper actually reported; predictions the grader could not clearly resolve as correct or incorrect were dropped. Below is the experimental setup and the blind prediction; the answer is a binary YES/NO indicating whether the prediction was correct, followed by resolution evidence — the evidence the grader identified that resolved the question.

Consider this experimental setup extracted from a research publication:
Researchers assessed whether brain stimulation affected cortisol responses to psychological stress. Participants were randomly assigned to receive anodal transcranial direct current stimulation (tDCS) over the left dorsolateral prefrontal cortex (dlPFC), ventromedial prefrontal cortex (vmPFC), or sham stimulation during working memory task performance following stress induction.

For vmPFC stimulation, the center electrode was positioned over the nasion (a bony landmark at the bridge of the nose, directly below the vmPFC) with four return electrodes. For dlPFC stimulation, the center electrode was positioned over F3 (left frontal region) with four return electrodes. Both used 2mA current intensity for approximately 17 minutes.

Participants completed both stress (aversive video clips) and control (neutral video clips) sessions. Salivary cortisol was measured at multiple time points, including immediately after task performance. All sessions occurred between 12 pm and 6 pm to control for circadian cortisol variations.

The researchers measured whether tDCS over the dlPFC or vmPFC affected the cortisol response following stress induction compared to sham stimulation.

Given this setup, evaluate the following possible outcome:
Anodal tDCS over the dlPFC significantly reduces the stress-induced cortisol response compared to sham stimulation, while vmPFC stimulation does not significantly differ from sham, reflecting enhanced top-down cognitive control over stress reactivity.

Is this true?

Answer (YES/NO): NO